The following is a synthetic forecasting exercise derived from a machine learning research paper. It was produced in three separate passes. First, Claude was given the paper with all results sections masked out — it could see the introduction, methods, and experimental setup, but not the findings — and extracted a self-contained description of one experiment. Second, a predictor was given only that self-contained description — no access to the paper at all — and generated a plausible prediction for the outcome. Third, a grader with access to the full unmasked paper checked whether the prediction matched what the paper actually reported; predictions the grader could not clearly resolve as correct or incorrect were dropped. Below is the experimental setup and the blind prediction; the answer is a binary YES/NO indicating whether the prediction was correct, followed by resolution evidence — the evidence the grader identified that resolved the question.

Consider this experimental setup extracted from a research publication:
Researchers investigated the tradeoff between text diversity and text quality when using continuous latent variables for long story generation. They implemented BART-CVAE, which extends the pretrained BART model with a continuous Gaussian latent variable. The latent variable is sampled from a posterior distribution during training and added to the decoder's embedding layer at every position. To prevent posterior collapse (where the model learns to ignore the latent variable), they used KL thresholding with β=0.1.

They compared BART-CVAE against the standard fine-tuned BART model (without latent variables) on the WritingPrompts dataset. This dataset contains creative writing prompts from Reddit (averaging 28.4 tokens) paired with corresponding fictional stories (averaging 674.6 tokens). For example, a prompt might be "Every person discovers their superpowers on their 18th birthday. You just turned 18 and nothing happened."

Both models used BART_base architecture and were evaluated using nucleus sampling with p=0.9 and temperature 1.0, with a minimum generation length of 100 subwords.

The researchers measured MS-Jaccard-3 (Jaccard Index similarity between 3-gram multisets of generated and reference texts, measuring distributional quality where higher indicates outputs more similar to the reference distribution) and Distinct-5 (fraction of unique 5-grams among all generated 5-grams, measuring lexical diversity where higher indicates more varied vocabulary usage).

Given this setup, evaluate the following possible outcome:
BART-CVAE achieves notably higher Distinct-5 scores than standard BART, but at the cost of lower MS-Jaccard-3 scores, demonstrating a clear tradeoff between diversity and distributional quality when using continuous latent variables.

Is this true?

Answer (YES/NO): YES